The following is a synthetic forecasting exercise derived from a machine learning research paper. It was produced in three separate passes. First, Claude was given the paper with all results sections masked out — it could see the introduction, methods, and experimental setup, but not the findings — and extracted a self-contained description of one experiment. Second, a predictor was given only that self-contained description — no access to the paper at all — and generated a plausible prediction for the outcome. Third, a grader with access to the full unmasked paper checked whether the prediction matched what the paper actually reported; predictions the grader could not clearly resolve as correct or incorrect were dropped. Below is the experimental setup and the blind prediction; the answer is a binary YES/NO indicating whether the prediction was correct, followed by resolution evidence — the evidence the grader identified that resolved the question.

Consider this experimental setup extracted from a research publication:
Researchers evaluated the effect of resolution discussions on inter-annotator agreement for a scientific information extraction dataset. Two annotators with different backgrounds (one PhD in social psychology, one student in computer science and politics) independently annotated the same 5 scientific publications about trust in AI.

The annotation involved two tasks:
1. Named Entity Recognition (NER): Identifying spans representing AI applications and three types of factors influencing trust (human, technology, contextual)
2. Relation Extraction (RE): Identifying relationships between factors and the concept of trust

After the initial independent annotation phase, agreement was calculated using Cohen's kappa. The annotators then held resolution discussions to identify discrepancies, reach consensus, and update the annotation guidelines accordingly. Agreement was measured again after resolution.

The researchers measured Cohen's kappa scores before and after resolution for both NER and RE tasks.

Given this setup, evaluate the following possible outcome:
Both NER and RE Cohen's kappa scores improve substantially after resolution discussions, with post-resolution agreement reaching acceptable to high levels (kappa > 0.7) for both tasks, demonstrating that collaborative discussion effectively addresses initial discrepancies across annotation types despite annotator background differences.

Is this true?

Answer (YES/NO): YES